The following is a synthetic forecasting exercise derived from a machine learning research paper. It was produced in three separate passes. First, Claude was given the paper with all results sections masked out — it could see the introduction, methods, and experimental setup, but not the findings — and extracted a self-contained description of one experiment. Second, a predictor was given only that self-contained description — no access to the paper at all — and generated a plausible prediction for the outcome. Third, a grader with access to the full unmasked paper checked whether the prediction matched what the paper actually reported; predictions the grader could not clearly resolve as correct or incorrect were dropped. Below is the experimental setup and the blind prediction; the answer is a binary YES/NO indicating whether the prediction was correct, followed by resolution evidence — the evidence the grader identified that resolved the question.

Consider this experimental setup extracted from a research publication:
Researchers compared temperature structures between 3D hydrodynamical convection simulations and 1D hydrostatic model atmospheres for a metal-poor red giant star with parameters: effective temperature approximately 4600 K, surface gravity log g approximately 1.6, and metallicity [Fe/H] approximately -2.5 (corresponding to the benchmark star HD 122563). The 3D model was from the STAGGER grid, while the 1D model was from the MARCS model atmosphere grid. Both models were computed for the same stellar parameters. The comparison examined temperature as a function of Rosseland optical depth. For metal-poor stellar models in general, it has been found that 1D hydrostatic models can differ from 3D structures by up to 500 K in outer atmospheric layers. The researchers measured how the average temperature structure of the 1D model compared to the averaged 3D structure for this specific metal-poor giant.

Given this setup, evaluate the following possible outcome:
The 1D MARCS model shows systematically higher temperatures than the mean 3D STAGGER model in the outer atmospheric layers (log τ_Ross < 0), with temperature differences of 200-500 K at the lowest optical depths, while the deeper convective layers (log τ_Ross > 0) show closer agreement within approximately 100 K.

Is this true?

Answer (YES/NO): NO